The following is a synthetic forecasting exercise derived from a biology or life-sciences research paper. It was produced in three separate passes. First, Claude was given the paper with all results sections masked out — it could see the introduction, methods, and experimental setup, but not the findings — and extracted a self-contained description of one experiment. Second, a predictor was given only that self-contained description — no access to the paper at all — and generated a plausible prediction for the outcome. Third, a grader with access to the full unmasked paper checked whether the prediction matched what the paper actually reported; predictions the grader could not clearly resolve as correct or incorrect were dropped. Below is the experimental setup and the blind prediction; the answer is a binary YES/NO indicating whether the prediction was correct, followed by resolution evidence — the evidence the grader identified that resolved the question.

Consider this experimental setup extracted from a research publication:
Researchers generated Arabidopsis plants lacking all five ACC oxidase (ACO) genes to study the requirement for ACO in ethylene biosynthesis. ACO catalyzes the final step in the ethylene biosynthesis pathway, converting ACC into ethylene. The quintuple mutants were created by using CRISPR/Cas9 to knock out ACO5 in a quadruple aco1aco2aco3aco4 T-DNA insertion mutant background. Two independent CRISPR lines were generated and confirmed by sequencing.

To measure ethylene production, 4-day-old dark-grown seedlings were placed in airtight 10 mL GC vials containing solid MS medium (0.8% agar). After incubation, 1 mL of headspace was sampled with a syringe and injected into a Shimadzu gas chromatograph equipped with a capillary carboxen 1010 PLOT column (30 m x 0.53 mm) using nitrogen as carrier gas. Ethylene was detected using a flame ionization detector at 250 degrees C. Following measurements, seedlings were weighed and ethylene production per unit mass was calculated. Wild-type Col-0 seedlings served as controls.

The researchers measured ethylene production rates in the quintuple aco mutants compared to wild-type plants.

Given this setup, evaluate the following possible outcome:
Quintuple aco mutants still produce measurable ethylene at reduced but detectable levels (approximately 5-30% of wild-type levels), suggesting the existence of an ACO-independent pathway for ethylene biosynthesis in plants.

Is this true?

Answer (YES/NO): NO